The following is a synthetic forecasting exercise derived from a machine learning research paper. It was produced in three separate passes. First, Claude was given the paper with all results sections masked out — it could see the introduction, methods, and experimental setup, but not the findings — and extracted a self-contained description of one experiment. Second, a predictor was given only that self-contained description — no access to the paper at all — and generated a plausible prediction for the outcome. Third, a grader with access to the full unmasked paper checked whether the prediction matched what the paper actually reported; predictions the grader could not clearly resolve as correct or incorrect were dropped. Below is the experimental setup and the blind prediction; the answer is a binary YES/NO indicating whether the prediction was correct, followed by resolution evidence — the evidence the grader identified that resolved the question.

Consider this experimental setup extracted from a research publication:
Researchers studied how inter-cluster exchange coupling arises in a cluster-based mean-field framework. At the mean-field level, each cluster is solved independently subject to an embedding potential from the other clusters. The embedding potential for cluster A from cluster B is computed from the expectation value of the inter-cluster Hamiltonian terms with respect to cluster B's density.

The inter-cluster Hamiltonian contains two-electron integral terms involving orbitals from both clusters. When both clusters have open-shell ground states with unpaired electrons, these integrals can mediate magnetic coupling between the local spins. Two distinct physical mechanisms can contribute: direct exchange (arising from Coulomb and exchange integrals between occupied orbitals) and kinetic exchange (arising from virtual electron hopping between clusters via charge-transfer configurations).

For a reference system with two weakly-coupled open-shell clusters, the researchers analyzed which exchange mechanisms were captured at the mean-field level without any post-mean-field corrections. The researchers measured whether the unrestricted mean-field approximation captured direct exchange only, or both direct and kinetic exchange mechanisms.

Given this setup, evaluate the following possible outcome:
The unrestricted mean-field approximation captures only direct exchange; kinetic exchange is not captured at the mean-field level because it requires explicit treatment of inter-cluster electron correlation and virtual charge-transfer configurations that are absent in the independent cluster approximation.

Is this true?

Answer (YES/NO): YES